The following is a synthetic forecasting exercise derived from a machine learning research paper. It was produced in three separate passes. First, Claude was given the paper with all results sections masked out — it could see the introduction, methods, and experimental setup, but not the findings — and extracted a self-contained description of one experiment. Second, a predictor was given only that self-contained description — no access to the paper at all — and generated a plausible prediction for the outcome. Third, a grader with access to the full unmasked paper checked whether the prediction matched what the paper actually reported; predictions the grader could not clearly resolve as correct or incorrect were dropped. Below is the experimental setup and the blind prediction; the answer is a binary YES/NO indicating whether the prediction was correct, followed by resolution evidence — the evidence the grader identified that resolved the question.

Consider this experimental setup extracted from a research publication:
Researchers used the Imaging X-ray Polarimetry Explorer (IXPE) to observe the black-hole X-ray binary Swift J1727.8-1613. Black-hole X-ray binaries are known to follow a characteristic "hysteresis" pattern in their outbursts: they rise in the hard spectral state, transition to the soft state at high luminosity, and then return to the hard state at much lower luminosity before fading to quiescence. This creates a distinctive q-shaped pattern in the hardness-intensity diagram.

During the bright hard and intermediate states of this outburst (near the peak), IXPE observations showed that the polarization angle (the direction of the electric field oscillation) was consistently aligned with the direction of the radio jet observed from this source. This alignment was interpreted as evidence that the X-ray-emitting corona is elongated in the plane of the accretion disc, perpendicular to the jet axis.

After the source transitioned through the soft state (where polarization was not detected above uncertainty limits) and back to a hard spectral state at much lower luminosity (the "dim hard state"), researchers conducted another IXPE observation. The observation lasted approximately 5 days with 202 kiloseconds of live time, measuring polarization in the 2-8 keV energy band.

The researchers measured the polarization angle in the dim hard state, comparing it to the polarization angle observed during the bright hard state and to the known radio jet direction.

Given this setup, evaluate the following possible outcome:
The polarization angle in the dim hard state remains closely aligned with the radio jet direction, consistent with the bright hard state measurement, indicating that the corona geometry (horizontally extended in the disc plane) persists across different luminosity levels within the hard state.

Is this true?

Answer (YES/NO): YES